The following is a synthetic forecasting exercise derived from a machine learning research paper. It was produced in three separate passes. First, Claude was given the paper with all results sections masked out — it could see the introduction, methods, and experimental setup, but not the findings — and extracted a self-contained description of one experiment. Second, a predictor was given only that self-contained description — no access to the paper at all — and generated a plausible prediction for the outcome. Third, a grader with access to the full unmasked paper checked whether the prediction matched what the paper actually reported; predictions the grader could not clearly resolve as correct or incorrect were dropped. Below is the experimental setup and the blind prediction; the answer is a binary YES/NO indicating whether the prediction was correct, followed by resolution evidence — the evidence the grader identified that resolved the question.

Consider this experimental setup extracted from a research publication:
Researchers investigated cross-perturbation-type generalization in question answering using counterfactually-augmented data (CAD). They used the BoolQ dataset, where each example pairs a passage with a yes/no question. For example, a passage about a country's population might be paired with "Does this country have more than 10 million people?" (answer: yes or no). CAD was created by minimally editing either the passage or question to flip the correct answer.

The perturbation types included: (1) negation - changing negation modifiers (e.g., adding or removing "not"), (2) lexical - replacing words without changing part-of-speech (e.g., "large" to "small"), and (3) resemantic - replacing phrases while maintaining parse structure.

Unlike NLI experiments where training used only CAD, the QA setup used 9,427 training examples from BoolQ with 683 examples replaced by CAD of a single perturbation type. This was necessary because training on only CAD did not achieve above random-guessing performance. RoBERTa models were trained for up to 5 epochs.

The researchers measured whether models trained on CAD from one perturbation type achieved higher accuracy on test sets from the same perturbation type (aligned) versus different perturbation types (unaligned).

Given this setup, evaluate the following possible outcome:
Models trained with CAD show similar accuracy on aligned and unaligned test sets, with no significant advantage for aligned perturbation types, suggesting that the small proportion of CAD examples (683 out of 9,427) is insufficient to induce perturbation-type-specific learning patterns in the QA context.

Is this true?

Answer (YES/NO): NO